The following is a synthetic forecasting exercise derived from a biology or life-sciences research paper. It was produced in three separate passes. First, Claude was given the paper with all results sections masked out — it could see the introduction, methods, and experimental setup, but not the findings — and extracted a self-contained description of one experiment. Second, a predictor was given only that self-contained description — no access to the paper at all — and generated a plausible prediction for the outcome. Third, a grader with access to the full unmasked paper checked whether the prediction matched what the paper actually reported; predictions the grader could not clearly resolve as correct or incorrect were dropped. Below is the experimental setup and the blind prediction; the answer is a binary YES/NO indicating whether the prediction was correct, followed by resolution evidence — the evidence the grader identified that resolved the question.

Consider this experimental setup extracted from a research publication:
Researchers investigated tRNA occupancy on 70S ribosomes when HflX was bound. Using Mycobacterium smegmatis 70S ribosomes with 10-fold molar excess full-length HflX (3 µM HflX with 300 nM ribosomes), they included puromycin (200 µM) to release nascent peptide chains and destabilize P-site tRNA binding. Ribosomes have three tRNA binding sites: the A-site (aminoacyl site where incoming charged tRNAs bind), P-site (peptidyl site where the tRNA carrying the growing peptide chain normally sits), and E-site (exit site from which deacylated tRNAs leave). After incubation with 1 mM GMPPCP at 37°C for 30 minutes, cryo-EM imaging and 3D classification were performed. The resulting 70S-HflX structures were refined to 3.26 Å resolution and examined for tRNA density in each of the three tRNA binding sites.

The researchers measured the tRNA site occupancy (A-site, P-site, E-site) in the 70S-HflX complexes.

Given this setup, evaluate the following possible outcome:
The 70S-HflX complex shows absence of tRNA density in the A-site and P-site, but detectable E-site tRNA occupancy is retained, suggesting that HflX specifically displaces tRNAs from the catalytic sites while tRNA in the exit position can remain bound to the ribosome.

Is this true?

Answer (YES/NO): YES